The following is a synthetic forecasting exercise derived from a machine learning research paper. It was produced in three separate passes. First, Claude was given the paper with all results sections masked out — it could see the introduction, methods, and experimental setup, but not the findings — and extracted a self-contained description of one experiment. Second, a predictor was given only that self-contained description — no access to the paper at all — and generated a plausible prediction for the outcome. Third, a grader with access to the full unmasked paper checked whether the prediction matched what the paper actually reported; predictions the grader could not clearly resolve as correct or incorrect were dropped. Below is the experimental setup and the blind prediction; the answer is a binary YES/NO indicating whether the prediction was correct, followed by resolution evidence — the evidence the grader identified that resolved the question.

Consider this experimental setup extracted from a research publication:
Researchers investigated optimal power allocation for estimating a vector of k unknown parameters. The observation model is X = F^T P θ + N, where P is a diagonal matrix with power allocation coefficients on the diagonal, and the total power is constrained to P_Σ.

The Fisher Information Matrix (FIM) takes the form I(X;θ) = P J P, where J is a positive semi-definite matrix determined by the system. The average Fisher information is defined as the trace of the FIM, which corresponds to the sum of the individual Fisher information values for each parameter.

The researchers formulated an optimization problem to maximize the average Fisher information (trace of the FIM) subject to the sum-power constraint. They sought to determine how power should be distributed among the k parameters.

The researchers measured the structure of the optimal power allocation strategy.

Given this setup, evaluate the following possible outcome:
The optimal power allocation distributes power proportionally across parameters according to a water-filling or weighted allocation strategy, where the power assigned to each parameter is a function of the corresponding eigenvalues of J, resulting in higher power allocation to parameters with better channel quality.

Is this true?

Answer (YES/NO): NO